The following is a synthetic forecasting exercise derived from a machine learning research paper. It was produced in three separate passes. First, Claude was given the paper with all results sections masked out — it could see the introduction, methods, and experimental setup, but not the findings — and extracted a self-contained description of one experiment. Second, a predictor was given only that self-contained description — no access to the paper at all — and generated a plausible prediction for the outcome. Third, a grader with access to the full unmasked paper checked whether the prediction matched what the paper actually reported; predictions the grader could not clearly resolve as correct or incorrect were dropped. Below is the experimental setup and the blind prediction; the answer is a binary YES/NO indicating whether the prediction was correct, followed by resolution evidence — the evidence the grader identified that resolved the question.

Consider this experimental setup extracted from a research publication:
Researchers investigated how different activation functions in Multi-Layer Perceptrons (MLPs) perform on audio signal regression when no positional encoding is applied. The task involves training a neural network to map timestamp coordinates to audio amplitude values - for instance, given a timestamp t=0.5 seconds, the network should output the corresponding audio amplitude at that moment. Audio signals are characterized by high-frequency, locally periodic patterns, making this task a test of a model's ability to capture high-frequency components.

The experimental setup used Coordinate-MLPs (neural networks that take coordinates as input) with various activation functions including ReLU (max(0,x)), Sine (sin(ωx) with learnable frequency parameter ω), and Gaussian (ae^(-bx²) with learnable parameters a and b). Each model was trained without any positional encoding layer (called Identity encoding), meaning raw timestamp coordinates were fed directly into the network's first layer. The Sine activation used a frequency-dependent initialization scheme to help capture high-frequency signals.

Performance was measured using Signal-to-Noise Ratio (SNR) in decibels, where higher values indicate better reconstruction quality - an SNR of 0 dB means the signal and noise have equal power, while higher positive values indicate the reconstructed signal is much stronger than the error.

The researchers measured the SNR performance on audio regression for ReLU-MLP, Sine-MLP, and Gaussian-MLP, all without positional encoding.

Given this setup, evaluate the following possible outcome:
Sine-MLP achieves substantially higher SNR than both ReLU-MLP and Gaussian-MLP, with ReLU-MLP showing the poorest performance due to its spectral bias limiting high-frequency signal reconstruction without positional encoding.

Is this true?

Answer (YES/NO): YES